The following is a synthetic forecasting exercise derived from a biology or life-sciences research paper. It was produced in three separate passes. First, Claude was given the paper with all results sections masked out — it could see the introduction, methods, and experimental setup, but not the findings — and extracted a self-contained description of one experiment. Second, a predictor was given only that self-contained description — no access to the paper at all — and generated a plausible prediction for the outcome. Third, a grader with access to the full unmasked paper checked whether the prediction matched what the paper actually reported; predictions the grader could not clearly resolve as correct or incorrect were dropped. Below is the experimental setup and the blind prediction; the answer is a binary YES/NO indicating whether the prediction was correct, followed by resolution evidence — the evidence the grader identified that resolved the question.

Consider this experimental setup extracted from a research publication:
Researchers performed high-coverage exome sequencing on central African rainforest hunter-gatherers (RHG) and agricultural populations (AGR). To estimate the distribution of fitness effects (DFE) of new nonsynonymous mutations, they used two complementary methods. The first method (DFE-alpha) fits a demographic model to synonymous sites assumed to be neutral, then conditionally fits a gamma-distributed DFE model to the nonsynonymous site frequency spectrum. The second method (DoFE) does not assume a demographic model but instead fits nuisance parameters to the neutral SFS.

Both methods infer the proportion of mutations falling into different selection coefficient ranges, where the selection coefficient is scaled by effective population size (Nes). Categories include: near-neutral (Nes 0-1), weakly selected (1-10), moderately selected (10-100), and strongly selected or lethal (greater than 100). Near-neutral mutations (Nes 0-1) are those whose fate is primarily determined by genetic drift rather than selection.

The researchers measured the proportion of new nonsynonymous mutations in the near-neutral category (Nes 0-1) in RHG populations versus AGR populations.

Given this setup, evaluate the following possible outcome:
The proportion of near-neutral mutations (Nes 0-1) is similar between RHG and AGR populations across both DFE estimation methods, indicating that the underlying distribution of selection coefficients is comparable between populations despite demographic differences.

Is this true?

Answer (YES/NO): YES